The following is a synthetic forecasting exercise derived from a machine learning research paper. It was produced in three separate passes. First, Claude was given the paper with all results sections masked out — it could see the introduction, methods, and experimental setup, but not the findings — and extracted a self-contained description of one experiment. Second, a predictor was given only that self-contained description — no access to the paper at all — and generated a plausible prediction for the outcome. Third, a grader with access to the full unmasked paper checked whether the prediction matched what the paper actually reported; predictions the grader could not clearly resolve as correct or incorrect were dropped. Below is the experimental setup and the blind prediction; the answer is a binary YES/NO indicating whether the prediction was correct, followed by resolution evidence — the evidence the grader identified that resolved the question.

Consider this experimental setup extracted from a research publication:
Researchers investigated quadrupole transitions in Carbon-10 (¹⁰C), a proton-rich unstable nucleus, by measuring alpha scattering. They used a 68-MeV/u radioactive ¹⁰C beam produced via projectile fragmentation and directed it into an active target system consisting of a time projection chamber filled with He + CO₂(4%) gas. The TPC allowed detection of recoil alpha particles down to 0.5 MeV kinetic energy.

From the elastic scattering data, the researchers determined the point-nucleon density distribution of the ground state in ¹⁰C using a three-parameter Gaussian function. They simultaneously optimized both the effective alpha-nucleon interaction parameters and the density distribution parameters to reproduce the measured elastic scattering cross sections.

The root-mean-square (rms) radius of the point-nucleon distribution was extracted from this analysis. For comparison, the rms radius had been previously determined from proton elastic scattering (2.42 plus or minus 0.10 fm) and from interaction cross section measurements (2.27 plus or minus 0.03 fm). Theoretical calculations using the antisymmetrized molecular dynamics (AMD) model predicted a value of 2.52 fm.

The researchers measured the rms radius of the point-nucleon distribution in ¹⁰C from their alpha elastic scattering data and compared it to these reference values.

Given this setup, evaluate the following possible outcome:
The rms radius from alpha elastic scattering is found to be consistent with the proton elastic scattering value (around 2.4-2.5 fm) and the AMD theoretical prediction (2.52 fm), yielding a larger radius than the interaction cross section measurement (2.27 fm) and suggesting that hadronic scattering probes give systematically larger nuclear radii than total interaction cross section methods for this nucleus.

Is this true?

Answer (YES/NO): YES